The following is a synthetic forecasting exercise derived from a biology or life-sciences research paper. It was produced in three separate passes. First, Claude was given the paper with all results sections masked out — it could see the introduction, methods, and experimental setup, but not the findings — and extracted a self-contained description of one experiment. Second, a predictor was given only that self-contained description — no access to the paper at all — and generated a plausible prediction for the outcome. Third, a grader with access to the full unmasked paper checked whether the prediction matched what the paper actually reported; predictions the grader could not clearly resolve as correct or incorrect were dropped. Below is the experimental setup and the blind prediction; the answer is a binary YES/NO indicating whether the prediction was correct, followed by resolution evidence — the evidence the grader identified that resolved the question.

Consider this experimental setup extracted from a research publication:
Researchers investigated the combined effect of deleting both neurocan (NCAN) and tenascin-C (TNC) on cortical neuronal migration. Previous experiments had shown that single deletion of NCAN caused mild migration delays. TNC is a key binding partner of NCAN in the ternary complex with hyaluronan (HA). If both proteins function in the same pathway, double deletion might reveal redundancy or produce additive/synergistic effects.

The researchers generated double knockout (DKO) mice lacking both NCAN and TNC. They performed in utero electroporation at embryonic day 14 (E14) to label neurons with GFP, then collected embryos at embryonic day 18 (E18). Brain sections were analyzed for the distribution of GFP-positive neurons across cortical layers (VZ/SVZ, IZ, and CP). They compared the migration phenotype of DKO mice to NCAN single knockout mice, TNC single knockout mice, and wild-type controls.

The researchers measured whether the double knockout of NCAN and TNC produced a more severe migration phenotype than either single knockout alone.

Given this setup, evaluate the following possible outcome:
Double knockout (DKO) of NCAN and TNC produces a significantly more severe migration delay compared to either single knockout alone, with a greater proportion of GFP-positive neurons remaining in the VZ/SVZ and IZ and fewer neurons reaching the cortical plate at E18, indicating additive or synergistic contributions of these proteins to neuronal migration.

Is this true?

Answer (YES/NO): YES